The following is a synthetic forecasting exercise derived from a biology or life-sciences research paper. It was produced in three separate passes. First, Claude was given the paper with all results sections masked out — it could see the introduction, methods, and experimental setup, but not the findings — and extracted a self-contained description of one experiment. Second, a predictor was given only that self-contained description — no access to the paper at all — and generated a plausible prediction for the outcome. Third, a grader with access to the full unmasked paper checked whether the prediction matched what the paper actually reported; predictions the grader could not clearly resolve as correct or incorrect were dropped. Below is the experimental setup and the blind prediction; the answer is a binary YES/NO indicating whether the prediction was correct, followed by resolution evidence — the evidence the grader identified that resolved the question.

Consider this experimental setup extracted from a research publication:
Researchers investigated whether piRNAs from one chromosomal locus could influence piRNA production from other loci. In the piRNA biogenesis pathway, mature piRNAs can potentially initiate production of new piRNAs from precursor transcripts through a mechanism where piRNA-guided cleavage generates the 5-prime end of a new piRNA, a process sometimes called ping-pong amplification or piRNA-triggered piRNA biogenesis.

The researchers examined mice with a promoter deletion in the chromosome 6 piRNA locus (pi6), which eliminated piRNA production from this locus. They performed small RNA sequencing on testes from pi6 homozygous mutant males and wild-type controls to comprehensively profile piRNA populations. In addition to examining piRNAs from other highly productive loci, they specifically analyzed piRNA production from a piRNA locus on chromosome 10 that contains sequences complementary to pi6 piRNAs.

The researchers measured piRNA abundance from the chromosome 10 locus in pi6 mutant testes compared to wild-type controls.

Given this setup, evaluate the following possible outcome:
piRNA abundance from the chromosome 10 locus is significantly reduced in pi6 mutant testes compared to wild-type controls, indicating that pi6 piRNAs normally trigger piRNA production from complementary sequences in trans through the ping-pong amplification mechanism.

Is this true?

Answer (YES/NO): YES